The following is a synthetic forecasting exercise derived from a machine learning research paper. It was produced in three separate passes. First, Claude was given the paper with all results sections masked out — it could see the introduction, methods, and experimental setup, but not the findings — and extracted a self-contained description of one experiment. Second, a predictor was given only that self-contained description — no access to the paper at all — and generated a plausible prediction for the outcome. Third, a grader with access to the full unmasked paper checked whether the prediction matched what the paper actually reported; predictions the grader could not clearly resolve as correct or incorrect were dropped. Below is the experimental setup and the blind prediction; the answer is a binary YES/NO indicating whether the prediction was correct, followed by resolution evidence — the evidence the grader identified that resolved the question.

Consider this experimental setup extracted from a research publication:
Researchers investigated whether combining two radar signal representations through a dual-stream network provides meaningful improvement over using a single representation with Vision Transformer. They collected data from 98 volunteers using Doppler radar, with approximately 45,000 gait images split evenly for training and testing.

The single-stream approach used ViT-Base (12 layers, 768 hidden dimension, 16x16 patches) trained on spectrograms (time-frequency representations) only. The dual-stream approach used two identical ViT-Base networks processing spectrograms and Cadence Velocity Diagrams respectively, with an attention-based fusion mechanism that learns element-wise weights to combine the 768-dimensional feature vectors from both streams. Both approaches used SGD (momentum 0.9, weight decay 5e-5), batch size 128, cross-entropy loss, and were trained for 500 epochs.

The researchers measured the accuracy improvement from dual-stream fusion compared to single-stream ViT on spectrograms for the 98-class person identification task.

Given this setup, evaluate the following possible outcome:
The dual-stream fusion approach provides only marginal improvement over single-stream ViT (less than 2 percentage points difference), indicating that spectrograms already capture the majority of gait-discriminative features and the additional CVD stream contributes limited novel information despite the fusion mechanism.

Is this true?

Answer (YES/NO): YES